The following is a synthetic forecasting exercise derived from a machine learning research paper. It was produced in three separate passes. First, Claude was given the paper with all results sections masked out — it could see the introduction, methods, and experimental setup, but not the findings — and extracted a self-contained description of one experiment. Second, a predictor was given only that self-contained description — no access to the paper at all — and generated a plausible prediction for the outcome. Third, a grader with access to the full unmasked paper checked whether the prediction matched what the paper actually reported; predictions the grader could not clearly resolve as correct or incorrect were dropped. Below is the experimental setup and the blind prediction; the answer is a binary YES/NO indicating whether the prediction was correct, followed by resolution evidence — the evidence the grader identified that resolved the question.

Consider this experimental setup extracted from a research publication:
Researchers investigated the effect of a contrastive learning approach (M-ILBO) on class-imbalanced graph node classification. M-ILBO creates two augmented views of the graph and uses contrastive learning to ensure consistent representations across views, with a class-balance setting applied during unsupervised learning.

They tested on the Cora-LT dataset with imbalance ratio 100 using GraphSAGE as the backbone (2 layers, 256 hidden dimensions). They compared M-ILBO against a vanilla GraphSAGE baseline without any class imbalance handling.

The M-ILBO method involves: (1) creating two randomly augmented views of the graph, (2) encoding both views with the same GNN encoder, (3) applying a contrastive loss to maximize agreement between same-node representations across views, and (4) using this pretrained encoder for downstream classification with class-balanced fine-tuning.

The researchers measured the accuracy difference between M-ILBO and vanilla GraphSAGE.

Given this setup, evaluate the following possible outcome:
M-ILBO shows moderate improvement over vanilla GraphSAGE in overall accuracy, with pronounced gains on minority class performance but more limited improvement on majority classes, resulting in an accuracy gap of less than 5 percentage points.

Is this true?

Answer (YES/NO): NO